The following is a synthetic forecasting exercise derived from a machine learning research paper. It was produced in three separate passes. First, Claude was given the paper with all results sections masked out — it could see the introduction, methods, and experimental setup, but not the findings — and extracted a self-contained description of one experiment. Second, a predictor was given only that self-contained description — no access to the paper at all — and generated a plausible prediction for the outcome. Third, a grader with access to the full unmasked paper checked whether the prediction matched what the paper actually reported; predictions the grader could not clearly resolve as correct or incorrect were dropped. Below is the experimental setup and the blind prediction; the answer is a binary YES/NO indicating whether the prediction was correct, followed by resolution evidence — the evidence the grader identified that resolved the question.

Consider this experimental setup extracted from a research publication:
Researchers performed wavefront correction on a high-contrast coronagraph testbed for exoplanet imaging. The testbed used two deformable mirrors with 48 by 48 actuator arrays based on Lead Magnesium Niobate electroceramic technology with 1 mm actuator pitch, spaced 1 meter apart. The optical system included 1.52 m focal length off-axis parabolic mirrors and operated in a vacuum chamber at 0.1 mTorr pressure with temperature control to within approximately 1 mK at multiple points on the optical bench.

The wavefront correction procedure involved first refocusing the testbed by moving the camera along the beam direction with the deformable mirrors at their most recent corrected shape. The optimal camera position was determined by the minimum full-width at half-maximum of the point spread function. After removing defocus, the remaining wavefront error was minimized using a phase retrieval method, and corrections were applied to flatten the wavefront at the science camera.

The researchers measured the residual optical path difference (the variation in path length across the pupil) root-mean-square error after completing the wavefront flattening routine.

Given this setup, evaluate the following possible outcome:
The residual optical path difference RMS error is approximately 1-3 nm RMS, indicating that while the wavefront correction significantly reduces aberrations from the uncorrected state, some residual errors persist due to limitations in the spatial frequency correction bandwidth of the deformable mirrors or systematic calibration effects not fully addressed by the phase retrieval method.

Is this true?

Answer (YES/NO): NO